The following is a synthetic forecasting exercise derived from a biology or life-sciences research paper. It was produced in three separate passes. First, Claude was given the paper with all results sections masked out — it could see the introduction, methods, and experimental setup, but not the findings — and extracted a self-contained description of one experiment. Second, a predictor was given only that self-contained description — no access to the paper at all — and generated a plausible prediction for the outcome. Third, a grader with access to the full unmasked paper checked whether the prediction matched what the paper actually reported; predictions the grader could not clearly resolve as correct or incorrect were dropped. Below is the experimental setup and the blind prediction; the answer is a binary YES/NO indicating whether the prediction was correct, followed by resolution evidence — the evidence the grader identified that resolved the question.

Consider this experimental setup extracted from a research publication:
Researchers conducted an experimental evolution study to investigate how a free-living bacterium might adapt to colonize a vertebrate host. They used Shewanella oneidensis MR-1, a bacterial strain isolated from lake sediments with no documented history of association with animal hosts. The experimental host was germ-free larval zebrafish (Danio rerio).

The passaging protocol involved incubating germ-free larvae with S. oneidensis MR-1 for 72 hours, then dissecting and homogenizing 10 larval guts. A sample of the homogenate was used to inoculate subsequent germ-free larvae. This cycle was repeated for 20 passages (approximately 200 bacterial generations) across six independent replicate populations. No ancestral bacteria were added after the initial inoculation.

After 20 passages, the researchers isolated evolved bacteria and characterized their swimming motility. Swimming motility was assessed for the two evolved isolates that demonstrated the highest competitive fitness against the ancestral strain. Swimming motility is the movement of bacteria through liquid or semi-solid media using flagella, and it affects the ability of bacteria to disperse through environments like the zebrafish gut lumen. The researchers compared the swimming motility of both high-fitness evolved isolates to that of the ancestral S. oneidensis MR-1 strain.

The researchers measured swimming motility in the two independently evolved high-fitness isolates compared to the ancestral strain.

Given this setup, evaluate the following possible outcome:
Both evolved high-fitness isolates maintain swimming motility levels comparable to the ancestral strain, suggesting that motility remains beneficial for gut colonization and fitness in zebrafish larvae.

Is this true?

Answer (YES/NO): NO